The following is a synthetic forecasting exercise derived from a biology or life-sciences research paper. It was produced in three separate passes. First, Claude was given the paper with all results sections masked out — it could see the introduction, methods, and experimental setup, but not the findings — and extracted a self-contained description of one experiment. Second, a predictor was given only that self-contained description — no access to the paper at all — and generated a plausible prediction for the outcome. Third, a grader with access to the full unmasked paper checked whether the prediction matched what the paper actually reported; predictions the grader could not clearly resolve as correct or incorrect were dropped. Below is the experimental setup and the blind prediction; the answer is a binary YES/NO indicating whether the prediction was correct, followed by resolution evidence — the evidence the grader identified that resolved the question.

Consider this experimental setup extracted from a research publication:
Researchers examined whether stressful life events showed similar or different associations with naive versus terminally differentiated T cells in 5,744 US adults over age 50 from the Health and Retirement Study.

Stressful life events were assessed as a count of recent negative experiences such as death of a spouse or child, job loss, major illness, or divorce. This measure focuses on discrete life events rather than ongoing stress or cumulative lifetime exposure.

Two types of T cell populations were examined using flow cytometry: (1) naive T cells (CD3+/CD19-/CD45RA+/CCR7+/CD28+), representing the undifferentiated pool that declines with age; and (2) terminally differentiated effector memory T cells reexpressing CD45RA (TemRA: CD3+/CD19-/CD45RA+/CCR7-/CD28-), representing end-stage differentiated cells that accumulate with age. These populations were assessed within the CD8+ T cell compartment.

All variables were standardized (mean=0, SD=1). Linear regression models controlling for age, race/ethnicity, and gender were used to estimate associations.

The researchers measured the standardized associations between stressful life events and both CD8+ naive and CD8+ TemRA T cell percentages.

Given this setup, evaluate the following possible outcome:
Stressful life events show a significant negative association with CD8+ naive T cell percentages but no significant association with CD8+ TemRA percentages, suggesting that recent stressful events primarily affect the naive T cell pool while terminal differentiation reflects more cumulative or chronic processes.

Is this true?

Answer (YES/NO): NO